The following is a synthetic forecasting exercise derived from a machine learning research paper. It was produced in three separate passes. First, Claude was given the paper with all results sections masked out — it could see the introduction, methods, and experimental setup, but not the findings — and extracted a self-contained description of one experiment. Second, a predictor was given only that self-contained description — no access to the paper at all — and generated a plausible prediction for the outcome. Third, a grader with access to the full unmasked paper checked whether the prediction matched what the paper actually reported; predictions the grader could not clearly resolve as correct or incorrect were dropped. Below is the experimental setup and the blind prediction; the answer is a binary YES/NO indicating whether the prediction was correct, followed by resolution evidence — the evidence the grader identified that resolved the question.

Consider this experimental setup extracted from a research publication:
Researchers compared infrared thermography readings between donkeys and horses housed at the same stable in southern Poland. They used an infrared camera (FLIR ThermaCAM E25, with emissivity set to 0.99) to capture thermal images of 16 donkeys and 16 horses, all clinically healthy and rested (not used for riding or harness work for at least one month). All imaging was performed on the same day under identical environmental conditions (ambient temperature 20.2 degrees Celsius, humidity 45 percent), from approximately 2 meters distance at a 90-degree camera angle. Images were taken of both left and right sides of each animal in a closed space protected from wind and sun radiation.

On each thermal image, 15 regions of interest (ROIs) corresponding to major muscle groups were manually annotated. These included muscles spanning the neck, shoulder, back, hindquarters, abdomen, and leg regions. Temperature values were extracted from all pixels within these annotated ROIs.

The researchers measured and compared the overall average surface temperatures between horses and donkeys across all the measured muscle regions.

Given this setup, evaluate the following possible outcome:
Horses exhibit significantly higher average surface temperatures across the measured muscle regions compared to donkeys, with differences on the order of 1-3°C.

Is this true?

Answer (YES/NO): NO